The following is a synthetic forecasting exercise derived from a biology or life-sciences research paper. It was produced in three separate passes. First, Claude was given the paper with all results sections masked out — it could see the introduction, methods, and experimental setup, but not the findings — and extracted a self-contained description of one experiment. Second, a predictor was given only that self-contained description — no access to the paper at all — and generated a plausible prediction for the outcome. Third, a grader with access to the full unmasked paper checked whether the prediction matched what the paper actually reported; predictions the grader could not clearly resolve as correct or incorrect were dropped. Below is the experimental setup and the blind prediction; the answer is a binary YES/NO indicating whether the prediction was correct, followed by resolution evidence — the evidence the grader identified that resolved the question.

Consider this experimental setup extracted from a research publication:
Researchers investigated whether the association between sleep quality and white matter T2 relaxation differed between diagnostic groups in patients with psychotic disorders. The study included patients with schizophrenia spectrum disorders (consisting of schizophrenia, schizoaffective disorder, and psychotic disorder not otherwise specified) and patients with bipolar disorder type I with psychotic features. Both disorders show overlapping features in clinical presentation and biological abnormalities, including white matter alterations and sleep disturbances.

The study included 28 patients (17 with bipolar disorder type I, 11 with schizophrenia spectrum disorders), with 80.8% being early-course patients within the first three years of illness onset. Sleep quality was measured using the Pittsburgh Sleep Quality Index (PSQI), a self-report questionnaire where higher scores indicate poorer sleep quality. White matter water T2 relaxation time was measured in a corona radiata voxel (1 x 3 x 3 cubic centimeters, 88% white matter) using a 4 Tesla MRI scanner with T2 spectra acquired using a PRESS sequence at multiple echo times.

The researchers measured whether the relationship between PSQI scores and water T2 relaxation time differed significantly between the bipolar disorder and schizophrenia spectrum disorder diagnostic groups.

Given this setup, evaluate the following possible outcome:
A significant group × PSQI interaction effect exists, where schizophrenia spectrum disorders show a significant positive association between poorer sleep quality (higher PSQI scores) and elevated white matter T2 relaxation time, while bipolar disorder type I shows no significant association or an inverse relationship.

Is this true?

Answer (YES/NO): NO